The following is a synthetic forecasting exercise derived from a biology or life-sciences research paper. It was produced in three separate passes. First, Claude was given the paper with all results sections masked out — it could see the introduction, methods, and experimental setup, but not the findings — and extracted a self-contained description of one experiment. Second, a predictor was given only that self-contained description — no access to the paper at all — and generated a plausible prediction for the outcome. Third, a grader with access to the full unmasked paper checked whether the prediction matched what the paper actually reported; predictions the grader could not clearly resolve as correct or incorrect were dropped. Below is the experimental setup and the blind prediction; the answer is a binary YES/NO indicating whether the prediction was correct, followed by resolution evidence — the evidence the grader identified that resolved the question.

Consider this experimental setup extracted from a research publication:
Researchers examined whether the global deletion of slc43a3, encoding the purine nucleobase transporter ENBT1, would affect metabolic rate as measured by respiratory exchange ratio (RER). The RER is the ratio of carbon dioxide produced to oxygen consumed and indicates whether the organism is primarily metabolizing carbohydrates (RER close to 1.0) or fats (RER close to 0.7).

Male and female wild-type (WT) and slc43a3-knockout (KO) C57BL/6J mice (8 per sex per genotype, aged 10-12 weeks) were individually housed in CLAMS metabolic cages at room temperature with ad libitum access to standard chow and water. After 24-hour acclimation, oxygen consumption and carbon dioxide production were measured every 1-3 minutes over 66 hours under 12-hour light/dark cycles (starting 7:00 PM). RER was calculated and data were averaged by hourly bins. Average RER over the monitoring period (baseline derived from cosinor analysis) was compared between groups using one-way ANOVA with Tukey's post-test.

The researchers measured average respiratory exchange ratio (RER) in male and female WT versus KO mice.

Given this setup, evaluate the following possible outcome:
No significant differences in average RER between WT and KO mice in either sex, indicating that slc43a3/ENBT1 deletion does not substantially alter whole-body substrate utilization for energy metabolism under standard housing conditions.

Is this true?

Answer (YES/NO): YES